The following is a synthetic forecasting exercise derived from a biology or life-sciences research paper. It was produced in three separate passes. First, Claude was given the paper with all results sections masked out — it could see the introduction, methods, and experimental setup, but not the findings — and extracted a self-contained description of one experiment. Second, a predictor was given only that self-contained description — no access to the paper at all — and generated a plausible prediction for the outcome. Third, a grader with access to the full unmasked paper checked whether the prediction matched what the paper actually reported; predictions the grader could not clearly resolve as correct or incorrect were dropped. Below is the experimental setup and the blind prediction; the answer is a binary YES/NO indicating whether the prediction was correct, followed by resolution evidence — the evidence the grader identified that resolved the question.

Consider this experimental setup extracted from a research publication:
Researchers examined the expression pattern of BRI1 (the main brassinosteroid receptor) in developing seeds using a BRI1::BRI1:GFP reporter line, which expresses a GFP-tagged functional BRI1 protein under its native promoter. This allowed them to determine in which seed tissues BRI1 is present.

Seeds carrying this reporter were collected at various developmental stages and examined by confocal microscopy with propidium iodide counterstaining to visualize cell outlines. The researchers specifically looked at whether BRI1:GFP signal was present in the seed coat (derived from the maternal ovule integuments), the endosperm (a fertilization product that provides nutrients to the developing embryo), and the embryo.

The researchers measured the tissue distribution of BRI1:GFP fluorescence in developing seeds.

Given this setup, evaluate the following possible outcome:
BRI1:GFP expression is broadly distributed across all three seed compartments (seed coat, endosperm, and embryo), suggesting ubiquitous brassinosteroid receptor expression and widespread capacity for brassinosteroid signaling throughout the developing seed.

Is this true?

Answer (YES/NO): NO